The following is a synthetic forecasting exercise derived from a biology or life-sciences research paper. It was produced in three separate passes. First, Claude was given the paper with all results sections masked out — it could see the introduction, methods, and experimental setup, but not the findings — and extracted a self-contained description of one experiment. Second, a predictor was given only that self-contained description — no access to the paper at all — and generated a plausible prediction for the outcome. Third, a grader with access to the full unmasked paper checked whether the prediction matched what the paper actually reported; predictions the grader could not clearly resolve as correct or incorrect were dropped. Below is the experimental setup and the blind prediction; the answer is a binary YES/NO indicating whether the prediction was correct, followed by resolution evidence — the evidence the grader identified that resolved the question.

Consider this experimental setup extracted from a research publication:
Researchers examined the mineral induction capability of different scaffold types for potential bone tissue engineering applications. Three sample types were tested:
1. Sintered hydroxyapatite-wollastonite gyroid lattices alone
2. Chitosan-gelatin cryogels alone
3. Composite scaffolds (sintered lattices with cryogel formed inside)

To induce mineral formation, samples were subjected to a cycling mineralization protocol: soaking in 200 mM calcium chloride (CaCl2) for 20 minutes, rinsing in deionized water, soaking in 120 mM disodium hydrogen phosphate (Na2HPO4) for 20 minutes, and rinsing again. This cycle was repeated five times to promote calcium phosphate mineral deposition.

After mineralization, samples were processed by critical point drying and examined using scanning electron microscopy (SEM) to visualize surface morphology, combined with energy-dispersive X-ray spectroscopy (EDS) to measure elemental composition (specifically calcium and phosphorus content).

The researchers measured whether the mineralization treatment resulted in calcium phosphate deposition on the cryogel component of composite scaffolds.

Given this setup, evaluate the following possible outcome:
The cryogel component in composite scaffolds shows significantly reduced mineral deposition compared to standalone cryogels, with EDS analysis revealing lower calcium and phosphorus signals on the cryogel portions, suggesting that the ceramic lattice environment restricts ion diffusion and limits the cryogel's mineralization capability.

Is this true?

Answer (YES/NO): NO